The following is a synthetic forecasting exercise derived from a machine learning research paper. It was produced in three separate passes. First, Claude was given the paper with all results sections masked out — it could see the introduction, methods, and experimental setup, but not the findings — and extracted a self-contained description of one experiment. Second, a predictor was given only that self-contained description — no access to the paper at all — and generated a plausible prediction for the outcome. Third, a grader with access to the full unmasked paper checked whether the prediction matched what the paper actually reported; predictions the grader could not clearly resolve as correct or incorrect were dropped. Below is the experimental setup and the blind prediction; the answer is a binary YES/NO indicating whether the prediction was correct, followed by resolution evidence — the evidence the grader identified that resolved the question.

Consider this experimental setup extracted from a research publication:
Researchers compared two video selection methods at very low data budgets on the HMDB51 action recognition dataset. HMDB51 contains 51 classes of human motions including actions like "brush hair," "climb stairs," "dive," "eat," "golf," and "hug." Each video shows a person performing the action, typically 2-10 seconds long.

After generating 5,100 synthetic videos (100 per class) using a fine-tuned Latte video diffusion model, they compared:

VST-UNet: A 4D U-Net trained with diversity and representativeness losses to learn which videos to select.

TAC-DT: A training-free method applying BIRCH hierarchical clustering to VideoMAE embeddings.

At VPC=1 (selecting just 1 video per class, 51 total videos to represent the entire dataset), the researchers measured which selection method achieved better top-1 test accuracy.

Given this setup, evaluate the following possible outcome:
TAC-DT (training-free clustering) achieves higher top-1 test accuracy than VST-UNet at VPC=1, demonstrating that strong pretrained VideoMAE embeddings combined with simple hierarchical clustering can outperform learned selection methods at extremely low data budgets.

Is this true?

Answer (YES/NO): YES